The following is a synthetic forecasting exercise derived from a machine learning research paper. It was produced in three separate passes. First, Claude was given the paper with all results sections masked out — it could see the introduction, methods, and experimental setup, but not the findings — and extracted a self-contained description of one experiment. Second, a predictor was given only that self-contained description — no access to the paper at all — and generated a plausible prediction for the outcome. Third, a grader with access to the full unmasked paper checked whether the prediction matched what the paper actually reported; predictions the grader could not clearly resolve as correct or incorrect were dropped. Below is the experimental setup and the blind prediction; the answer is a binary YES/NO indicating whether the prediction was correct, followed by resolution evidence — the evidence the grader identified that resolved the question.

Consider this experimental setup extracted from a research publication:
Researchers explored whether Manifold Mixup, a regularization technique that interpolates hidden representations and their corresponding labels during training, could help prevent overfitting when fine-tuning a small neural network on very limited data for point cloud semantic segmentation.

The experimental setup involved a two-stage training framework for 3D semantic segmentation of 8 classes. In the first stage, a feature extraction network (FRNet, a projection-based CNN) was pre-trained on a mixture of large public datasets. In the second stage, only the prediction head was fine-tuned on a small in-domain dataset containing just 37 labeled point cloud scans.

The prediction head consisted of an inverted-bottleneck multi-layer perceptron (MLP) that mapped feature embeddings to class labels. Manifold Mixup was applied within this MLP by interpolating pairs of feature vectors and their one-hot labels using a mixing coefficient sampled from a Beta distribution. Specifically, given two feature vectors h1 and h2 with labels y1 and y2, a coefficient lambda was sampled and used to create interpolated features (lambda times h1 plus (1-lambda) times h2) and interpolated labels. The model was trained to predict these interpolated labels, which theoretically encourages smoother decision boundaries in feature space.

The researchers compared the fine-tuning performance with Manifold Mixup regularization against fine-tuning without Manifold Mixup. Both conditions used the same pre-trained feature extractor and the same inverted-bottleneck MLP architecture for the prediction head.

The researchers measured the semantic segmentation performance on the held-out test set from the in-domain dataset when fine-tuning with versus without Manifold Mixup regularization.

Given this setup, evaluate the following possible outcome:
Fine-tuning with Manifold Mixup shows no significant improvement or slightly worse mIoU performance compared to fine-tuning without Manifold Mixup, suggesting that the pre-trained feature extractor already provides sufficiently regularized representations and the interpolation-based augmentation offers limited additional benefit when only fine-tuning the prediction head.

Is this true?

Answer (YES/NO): NO